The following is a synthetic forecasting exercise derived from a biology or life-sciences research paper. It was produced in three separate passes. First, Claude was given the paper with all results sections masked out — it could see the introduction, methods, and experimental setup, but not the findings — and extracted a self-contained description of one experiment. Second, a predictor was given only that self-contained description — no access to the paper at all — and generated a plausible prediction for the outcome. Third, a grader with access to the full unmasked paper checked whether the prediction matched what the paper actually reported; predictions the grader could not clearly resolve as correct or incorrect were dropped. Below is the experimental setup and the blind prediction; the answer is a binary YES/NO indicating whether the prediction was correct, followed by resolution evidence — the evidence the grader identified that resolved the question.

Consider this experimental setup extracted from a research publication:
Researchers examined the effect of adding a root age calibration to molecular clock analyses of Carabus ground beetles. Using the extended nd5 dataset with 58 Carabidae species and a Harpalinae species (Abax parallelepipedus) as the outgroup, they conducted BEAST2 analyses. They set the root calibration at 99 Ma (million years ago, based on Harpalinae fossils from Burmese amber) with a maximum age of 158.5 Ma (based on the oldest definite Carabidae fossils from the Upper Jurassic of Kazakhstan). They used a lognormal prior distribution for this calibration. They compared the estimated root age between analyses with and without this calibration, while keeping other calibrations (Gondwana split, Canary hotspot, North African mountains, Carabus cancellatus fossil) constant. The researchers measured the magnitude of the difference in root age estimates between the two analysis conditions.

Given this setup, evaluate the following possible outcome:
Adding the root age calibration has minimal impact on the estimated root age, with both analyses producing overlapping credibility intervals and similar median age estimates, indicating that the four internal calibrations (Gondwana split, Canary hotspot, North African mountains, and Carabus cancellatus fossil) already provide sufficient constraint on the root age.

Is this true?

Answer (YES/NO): NO